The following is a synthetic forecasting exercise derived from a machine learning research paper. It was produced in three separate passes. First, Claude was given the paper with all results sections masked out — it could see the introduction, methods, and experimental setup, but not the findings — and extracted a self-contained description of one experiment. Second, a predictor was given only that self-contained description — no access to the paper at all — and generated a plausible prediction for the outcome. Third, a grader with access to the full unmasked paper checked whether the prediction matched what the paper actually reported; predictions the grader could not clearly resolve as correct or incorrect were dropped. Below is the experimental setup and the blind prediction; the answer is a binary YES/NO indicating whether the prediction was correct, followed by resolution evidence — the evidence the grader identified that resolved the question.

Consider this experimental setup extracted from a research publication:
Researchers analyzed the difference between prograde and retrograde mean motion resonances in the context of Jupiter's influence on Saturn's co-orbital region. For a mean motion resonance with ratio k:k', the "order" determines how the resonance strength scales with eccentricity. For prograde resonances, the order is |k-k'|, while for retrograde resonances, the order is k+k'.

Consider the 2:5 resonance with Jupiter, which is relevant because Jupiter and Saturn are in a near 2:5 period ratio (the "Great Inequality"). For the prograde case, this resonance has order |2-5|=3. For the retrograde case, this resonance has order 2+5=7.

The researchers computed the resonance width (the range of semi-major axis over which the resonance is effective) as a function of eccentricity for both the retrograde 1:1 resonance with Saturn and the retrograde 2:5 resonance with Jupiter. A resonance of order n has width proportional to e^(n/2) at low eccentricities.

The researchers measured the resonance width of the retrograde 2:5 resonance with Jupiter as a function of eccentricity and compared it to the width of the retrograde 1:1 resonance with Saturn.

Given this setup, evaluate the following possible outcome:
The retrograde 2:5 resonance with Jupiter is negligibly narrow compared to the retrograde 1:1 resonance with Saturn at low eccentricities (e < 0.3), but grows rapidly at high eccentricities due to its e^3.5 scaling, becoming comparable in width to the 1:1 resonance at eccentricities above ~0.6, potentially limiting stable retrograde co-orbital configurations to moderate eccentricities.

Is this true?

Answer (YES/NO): NO